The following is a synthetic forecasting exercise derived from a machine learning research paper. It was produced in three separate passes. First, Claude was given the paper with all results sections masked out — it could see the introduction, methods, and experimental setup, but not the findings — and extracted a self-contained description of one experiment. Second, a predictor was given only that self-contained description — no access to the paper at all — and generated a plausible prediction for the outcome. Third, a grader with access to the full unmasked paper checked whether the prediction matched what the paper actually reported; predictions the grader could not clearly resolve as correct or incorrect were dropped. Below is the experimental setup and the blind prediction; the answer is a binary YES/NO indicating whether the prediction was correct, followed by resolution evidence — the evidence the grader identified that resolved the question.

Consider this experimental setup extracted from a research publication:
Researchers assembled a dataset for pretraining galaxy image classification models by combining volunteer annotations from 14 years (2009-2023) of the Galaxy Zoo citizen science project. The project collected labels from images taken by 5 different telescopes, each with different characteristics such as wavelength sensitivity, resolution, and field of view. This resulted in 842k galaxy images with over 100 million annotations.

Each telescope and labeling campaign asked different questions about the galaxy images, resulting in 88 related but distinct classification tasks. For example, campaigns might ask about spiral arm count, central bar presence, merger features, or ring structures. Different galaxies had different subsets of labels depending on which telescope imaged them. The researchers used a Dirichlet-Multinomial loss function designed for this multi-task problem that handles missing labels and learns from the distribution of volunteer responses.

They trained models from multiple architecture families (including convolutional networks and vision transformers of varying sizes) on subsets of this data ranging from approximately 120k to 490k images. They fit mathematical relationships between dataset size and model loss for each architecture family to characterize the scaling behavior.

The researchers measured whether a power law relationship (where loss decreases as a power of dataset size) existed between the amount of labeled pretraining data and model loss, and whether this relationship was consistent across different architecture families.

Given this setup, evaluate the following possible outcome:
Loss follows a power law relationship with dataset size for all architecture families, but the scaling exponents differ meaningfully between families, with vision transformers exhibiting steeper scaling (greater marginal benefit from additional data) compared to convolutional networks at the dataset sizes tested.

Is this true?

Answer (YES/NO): NO